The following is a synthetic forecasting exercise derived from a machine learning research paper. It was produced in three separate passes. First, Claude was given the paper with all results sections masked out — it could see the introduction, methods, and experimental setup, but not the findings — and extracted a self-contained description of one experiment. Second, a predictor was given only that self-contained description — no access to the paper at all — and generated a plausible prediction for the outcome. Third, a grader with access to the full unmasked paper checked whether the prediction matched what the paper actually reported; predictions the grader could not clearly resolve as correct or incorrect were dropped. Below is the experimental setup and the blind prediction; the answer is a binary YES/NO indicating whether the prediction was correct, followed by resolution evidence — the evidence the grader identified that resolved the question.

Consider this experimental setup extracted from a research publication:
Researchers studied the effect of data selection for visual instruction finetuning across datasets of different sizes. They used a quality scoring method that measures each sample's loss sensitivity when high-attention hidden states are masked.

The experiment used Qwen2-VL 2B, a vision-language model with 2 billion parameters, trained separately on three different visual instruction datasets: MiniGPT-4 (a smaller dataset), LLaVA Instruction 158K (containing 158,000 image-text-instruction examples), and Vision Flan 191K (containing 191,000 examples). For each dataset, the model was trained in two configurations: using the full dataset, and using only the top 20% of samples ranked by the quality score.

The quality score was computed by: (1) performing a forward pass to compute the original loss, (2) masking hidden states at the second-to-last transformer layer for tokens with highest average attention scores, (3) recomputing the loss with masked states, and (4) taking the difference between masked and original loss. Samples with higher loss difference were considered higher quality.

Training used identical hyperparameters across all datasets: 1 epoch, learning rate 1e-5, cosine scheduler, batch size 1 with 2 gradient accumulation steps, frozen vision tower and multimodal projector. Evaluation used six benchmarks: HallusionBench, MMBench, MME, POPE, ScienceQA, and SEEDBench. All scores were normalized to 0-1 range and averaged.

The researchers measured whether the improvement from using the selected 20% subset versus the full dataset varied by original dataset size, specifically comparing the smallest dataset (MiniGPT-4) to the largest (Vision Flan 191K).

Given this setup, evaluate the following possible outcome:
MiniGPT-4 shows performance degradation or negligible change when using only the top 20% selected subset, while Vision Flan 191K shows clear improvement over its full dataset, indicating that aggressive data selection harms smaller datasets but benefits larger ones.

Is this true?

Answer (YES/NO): NO